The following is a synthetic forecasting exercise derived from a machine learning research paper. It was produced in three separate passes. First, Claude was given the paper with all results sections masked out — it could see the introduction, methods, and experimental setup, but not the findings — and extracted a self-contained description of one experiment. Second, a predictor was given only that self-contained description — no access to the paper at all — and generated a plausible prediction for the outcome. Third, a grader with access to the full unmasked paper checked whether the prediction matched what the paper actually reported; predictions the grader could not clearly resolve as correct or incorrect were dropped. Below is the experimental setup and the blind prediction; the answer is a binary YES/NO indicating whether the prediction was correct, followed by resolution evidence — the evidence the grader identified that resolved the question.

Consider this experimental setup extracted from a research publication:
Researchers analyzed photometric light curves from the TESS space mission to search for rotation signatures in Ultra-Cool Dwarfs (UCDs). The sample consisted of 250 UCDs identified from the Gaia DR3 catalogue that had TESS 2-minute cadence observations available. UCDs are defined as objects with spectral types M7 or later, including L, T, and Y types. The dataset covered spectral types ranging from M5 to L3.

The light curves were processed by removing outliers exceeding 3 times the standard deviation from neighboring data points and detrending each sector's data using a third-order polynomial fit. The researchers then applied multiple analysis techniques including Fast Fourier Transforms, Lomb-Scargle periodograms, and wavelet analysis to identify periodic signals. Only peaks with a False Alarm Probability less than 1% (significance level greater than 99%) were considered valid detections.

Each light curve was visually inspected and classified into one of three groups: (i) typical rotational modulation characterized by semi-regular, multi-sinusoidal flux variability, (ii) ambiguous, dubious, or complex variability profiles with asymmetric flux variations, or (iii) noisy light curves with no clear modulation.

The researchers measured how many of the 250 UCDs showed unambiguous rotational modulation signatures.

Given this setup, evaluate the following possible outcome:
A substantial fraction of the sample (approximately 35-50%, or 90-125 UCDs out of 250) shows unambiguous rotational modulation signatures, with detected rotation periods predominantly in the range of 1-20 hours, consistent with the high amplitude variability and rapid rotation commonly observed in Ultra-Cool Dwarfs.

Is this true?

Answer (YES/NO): NO